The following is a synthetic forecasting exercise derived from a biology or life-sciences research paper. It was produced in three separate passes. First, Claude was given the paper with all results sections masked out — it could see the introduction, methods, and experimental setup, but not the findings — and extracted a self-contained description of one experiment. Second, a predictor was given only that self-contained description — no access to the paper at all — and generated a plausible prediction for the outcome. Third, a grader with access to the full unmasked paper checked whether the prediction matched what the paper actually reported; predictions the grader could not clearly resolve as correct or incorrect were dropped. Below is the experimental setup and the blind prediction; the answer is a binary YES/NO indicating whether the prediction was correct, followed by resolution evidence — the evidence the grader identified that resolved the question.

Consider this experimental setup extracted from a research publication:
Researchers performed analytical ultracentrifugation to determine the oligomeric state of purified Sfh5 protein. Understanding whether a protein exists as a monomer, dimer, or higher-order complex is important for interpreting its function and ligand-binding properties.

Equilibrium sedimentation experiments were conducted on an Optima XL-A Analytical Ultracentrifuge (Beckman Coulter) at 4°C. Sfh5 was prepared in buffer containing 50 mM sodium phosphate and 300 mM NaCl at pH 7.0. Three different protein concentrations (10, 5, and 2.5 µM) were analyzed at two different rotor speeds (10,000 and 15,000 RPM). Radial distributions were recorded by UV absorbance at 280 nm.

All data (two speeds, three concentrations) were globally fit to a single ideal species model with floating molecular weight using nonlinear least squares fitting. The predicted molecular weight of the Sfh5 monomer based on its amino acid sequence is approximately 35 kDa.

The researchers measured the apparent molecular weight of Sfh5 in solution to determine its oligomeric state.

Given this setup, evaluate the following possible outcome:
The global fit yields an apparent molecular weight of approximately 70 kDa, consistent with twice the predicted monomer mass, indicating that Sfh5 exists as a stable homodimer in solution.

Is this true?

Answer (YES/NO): YES